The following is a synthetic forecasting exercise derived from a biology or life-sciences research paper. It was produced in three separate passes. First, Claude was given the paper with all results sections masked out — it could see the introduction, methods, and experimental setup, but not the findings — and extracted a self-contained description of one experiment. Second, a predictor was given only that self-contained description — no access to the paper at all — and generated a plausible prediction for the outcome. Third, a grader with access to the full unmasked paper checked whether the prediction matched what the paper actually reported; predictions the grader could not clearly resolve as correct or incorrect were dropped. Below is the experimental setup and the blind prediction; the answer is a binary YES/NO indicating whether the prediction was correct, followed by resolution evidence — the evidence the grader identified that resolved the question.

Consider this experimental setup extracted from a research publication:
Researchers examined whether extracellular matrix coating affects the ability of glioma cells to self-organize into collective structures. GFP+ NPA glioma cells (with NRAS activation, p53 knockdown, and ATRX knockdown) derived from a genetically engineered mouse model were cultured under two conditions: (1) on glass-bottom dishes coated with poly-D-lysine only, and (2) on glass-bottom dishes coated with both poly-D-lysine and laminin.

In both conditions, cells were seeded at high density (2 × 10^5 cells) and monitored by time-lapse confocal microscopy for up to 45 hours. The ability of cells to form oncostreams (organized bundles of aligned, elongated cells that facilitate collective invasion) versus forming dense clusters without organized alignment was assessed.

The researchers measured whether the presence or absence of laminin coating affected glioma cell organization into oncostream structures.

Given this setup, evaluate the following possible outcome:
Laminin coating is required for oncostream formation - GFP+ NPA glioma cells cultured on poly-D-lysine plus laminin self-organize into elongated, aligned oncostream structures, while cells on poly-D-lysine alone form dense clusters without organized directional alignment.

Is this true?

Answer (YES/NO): YES